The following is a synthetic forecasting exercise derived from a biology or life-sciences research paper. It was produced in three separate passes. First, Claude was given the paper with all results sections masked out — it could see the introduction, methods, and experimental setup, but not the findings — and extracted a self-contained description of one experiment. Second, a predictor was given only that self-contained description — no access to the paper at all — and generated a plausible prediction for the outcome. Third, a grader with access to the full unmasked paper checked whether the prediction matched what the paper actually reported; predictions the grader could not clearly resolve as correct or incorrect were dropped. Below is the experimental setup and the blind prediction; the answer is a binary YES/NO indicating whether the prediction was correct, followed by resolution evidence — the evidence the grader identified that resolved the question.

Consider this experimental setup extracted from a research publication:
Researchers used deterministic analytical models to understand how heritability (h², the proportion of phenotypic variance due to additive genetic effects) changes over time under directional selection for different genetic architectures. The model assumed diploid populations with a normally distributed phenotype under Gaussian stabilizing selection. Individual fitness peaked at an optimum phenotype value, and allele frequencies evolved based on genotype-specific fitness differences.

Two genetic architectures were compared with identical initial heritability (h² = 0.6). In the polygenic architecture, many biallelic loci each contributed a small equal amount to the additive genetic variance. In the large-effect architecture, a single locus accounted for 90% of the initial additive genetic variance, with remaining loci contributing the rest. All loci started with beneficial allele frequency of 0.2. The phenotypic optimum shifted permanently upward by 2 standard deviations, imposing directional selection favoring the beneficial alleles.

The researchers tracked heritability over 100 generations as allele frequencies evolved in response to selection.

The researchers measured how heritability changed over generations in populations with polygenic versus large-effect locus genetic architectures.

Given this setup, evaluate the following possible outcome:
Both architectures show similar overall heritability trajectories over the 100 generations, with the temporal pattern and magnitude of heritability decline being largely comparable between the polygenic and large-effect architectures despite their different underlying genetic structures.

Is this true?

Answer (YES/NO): NO